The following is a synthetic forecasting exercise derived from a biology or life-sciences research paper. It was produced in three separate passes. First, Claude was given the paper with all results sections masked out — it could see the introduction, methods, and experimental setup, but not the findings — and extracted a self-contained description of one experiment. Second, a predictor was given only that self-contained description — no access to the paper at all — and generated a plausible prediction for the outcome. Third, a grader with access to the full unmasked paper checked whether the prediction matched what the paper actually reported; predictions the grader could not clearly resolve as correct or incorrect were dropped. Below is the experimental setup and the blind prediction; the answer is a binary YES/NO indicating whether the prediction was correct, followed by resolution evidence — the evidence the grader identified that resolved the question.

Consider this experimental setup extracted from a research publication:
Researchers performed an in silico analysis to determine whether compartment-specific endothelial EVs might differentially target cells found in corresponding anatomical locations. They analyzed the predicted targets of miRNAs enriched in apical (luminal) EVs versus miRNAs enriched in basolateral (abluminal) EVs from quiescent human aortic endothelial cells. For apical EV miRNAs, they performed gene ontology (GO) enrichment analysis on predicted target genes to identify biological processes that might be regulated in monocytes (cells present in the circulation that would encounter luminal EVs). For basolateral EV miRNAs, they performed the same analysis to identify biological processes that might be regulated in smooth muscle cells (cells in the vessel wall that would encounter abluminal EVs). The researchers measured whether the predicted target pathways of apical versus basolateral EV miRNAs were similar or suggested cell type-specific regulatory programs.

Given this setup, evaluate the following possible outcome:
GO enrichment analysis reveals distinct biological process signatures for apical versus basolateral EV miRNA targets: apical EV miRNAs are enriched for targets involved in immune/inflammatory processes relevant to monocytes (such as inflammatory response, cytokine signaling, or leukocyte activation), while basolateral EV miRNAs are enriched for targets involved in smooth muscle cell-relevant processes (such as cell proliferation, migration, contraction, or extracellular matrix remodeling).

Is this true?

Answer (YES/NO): NO